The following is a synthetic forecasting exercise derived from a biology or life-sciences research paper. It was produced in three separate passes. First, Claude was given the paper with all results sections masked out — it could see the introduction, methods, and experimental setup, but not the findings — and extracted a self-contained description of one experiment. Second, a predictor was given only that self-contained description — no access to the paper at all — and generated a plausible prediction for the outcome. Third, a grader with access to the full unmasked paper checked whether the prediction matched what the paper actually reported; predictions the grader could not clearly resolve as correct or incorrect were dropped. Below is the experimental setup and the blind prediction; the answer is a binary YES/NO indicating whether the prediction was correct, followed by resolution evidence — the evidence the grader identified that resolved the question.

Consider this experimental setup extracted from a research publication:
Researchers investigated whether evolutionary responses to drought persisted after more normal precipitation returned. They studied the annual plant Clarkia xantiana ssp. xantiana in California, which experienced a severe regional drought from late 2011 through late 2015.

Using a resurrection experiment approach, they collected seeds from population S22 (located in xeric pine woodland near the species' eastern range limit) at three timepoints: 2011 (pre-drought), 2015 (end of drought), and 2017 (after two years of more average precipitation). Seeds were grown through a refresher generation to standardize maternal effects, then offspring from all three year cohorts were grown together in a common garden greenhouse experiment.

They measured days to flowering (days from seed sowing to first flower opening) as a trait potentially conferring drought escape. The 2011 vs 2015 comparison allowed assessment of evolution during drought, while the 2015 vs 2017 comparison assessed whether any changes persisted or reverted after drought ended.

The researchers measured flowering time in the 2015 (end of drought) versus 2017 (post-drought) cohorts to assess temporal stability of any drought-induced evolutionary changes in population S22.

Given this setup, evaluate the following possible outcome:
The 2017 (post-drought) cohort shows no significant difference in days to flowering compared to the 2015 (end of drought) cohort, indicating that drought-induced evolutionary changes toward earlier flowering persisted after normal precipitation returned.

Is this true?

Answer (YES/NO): NO